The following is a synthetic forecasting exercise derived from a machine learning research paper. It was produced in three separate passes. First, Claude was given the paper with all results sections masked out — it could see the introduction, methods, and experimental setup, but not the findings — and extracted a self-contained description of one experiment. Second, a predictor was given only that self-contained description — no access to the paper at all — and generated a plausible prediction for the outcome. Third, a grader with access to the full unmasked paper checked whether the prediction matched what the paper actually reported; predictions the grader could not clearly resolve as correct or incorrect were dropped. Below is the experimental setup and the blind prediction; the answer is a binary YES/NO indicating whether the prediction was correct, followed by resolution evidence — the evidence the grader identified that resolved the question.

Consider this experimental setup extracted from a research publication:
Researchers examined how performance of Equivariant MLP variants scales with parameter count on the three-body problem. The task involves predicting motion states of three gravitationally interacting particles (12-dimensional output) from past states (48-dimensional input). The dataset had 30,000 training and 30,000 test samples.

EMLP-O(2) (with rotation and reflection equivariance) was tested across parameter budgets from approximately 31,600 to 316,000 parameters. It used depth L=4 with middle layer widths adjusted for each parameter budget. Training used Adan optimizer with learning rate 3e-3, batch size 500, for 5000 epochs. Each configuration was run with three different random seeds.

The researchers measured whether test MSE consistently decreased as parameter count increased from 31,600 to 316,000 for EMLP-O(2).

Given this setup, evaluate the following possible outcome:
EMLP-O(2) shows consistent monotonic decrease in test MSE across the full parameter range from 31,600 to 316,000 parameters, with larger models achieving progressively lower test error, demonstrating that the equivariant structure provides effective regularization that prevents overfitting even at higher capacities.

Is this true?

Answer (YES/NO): NO